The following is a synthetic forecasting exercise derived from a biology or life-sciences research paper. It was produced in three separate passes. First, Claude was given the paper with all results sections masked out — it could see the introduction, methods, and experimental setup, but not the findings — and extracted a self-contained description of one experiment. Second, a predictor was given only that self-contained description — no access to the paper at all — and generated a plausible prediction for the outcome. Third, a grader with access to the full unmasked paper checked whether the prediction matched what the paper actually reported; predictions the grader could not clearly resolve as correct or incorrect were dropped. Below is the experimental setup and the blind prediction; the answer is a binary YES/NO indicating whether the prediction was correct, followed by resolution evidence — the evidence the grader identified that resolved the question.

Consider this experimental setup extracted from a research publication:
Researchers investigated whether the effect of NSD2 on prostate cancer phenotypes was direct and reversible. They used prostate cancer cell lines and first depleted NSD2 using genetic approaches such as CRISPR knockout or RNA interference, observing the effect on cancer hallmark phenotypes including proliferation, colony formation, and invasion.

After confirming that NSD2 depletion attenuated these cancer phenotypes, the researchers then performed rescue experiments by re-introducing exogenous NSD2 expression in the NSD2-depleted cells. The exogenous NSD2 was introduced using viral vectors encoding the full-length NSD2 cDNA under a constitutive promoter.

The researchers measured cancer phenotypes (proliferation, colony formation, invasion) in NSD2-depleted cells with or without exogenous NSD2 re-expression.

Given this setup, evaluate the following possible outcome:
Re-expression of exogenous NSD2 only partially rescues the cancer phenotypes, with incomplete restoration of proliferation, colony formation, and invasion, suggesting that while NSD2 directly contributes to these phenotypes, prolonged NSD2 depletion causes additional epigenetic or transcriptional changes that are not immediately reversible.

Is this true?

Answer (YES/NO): NO